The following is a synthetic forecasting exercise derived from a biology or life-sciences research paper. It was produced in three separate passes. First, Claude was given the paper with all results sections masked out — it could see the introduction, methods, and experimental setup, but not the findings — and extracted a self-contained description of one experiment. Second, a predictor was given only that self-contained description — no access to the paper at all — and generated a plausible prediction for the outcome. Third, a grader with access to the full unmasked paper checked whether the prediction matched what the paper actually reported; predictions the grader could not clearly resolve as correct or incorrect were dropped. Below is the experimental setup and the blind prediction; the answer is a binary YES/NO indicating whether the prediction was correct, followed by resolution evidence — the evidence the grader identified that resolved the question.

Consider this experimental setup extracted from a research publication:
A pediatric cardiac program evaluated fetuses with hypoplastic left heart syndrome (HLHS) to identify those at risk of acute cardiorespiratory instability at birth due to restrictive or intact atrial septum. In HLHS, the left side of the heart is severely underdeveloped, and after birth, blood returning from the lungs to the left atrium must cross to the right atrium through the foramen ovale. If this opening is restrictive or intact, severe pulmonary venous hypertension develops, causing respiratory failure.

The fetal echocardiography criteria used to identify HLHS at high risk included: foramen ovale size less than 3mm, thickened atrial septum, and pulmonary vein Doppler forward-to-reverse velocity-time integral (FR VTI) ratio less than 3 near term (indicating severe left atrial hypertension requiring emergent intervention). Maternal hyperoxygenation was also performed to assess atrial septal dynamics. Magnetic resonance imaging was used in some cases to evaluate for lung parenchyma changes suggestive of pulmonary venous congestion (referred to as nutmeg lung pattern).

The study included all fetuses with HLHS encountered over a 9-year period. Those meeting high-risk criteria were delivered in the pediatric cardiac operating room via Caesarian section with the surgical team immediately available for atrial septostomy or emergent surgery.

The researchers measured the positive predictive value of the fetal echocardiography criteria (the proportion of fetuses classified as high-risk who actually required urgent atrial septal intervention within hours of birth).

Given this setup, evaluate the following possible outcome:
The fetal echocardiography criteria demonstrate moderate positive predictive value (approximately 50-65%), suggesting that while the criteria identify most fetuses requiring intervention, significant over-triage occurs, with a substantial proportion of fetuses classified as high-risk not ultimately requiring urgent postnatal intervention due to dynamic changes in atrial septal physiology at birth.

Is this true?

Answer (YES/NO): NO